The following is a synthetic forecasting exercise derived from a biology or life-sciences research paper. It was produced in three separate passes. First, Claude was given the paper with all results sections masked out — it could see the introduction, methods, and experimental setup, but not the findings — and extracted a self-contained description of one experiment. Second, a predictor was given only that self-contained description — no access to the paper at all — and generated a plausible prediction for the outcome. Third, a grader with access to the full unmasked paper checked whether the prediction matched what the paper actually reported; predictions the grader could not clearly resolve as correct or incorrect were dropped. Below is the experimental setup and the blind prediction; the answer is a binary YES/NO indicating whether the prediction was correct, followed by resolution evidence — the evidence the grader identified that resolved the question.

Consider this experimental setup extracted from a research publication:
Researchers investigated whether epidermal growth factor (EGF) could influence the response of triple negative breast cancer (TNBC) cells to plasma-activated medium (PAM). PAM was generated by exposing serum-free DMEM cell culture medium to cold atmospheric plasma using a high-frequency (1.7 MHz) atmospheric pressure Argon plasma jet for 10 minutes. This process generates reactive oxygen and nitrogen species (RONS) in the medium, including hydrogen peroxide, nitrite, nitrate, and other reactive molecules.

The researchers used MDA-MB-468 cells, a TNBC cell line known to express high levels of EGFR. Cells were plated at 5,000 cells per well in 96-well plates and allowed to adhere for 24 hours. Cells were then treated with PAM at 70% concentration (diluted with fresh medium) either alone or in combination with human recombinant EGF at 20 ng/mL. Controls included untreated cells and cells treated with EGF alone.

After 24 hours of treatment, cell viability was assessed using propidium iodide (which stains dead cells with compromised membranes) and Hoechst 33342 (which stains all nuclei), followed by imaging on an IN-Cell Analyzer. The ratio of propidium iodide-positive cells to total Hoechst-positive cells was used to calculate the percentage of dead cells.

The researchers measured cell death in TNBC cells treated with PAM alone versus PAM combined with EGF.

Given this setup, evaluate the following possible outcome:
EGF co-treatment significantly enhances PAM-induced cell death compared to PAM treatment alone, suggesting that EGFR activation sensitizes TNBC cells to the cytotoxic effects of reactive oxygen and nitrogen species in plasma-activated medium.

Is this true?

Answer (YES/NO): YES